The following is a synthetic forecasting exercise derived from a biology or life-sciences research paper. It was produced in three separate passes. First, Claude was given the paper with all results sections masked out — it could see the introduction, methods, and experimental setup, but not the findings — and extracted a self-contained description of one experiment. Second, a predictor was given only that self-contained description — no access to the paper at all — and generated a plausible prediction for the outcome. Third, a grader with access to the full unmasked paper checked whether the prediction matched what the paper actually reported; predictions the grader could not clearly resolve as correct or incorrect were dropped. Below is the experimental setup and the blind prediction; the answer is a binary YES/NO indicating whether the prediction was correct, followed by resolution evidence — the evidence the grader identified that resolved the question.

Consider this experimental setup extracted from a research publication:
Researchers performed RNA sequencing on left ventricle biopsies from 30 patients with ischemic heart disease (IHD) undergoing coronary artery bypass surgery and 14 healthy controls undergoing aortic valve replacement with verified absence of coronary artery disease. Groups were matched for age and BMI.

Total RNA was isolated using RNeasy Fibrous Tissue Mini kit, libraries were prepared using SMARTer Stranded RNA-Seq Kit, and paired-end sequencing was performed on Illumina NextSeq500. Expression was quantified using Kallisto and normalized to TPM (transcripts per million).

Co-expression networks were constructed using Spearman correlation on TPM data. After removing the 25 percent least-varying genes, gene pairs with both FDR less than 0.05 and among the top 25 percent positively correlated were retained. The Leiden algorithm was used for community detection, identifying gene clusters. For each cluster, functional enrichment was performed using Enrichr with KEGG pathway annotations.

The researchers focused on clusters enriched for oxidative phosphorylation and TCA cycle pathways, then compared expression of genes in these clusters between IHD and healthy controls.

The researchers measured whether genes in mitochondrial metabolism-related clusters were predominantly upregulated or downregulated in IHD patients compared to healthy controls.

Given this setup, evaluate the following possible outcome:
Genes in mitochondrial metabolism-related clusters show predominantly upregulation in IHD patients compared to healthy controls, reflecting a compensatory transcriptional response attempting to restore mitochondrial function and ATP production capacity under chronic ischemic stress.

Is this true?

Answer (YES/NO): NO